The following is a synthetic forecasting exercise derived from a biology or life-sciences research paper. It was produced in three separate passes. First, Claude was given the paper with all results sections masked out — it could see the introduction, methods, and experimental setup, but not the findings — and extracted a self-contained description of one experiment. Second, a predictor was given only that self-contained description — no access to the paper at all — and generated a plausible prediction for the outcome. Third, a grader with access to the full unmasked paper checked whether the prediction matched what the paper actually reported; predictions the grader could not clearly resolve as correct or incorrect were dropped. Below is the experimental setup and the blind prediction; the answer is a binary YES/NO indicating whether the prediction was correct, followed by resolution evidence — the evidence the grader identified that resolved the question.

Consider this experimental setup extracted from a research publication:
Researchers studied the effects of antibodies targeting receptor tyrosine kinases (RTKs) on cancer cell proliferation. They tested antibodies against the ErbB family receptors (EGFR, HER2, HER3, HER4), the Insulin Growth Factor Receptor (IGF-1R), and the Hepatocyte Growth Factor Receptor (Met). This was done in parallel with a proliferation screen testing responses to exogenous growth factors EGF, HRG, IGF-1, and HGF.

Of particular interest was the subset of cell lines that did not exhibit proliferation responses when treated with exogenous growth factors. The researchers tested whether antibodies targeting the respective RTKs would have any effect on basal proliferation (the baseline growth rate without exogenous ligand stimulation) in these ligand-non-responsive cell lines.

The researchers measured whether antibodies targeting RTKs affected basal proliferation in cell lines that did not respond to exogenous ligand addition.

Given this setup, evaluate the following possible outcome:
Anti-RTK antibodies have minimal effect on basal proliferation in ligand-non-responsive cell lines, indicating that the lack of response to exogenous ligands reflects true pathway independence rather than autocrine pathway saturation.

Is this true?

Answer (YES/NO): NO